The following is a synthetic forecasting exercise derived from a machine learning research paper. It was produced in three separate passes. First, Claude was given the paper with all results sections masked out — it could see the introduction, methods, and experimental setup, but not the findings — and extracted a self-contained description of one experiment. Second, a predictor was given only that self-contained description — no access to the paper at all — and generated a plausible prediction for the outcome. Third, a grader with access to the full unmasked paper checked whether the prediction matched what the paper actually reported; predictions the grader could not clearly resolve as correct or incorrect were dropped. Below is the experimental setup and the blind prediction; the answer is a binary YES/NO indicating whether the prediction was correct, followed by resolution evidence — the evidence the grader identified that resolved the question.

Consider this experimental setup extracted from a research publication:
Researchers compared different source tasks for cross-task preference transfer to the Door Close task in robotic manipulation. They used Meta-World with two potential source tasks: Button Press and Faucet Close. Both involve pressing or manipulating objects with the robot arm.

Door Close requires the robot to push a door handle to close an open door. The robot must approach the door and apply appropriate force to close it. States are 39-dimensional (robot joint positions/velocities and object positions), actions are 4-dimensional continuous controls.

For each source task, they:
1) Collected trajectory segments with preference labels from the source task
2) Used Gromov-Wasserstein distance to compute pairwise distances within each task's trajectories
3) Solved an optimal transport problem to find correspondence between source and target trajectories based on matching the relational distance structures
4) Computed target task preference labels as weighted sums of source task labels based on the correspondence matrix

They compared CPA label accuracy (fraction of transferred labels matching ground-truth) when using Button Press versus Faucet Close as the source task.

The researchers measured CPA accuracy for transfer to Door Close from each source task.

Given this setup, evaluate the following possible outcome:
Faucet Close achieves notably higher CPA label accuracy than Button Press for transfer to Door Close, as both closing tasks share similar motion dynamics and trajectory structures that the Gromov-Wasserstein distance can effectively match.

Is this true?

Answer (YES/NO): NO